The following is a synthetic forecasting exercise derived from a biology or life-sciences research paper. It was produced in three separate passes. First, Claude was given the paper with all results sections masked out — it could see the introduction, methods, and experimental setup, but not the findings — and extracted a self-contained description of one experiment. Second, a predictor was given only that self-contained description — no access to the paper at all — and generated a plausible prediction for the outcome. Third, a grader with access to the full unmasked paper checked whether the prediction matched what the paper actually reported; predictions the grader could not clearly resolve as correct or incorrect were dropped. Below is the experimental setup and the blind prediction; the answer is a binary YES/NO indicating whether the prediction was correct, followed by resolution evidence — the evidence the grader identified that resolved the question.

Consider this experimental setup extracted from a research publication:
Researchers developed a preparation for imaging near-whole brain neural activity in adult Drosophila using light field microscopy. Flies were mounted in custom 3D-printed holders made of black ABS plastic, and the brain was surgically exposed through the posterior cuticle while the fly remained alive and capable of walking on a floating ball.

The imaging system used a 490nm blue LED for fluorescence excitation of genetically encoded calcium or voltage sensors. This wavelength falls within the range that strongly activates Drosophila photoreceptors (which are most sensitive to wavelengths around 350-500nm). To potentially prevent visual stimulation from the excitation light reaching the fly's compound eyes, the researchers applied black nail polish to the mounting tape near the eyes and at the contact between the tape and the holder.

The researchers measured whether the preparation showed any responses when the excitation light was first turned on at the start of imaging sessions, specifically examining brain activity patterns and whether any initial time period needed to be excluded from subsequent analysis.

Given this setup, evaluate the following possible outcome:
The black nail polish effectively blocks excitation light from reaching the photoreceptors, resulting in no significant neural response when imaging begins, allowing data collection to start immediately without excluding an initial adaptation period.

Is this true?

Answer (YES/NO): NO